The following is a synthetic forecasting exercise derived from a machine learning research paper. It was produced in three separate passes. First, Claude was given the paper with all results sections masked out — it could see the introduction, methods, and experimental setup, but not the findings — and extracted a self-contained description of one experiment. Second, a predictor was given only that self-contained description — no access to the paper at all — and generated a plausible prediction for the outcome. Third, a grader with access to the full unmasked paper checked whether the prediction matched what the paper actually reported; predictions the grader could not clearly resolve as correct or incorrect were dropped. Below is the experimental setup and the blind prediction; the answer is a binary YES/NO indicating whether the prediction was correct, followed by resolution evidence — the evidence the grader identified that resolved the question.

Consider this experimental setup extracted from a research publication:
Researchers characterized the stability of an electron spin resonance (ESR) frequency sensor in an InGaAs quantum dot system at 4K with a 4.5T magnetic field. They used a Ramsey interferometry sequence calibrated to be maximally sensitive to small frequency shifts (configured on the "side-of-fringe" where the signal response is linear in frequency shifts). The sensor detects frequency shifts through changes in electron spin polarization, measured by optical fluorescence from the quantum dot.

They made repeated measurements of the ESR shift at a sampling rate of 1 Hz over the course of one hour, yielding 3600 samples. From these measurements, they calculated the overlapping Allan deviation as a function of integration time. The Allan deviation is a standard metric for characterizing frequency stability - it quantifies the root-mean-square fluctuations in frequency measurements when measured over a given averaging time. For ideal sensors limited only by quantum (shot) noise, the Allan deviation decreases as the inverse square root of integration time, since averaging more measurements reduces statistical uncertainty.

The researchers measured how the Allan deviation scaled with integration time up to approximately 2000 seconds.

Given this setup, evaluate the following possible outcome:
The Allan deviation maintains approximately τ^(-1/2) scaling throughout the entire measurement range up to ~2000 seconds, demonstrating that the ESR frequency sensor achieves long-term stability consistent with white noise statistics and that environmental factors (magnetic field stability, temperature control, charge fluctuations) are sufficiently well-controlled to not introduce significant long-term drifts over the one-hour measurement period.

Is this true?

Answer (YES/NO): NO